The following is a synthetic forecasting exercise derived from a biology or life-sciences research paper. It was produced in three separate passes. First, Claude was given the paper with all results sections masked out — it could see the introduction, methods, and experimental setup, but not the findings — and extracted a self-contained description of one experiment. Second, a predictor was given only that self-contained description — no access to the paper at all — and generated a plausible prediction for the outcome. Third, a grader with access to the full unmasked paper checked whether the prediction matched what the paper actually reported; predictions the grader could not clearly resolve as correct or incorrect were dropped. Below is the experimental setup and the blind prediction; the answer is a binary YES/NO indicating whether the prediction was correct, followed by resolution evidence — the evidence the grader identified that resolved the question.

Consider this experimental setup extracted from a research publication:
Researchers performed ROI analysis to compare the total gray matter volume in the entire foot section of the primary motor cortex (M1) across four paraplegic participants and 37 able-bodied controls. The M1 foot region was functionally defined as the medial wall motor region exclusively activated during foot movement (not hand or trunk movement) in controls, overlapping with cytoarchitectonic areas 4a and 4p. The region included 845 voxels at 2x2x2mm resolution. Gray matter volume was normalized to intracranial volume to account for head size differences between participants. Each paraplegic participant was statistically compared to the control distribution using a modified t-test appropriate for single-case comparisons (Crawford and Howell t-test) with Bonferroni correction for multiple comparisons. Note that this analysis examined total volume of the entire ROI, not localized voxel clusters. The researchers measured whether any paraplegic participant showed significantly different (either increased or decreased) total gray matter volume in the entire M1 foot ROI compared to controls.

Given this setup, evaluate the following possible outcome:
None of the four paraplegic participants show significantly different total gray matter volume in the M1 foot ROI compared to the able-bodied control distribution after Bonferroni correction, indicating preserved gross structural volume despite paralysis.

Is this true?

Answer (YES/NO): YES